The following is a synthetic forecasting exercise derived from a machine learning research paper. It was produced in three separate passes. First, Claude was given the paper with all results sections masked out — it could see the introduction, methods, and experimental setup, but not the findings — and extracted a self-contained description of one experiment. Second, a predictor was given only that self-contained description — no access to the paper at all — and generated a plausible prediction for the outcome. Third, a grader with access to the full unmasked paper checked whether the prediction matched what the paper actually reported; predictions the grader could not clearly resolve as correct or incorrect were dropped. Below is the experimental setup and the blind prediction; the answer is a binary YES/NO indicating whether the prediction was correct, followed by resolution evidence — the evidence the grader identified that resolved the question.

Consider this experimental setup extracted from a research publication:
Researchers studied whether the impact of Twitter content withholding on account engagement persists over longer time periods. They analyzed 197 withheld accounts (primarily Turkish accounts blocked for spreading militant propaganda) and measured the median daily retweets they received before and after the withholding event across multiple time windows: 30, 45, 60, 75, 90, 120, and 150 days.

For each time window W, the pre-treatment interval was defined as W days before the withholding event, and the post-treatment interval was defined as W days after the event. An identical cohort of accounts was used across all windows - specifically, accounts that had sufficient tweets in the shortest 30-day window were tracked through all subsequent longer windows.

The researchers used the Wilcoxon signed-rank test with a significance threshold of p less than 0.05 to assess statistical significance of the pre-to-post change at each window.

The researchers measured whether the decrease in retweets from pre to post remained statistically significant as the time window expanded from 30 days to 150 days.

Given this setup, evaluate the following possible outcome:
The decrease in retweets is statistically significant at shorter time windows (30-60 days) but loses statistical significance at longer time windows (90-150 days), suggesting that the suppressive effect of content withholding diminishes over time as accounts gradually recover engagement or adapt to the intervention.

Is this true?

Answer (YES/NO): NO